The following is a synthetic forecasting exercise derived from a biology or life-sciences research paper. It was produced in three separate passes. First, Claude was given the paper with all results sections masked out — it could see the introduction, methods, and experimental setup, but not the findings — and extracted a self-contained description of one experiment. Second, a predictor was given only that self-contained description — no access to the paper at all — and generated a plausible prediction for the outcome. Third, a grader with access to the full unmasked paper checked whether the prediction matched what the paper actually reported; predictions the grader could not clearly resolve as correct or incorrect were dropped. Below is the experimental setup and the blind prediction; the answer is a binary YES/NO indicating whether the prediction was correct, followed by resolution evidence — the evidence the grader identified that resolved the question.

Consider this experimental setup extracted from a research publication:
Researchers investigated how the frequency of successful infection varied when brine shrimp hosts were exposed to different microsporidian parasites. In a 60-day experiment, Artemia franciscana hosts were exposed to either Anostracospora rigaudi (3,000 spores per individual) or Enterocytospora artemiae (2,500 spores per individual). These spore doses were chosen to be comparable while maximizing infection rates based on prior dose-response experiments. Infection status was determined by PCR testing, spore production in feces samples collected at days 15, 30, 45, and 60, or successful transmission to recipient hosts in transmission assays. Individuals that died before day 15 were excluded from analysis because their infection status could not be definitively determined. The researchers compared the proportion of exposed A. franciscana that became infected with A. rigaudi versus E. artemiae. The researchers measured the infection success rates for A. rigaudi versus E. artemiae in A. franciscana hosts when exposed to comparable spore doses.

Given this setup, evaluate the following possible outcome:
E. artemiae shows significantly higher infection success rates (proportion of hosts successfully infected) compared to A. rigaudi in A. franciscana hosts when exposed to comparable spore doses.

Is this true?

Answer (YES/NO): YES